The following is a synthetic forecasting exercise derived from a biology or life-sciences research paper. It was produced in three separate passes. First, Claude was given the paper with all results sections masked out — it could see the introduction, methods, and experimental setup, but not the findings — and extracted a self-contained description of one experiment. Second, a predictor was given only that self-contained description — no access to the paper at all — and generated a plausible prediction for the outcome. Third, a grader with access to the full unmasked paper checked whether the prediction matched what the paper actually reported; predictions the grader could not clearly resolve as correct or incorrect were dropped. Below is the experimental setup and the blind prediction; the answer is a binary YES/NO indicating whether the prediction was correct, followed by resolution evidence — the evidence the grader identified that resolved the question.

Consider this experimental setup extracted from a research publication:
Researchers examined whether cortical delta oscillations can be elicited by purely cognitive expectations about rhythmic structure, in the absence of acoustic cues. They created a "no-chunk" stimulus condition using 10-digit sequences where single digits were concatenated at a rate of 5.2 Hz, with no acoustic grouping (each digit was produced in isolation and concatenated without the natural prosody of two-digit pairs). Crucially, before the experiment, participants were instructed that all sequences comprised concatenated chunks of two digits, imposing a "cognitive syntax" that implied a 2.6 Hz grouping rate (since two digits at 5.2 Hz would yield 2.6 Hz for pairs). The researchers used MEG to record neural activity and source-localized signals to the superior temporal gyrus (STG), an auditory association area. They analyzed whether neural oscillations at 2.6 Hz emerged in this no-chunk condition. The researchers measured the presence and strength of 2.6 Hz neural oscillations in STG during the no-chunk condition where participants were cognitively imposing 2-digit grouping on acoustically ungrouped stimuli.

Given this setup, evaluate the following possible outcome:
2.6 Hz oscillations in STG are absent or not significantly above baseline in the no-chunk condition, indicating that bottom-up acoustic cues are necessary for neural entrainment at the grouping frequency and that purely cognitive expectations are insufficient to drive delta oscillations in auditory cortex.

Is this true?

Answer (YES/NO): YES